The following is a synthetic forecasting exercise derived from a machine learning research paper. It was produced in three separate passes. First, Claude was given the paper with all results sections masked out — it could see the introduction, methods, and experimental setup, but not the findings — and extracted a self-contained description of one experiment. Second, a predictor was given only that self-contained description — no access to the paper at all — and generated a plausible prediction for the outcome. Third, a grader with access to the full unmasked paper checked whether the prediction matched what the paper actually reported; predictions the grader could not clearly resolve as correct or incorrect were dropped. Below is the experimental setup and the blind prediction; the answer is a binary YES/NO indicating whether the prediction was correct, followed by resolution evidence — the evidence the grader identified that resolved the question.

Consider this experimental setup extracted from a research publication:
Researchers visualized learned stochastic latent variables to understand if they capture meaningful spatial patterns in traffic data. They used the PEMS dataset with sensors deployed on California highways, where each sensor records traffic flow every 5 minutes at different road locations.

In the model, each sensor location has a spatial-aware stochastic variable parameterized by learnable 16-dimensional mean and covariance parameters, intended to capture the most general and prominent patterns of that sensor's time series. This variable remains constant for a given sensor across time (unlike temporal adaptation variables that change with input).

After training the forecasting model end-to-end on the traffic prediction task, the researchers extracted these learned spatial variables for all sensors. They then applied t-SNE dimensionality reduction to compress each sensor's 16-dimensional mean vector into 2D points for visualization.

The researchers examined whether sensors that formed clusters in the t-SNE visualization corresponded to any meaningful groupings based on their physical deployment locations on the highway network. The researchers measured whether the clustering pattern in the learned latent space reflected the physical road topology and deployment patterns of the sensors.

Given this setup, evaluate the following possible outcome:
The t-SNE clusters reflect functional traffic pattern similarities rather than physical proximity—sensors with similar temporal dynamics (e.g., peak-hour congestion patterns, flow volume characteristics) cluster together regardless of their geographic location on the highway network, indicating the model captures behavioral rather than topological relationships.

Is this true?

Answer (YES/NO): YES